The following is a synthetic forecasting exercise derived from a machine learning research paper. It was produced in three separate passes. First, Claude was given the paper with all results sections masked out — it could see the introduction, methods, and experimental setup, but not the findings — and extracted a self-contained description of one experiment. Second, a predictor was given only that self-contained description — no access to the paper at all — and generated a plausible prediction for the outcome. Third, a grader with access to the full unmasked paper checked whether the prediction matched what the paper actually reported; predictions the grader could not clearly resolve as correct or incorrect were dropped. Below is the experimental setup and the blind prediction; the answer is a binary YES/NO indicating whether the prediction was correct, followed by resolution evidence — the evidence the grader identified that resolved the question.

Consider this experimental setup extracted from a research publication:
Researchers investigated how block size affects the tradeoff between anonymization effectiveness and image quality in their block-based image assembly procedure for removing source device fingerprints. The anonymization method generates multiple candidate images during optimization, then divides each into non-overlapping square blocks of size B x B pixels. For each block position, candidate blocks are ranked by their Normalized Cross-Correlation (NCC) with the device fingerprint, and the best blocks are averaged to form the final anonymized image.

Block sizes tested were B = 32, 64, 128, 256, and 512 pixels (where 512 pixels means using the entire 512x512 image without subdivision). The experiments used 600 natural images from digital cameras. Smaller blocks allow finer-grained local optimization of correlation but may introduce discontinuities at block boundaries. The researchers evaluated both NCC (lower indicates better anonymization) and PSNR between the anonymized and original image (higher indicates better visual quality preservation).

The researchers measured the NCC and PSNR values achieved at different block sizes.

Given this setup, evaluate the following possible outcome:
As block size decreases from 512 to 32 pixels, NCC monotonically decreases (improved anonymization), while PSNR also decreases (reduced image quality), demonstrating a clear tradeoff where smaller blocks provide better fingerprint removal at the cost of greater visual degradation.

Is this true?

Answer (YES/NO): NO